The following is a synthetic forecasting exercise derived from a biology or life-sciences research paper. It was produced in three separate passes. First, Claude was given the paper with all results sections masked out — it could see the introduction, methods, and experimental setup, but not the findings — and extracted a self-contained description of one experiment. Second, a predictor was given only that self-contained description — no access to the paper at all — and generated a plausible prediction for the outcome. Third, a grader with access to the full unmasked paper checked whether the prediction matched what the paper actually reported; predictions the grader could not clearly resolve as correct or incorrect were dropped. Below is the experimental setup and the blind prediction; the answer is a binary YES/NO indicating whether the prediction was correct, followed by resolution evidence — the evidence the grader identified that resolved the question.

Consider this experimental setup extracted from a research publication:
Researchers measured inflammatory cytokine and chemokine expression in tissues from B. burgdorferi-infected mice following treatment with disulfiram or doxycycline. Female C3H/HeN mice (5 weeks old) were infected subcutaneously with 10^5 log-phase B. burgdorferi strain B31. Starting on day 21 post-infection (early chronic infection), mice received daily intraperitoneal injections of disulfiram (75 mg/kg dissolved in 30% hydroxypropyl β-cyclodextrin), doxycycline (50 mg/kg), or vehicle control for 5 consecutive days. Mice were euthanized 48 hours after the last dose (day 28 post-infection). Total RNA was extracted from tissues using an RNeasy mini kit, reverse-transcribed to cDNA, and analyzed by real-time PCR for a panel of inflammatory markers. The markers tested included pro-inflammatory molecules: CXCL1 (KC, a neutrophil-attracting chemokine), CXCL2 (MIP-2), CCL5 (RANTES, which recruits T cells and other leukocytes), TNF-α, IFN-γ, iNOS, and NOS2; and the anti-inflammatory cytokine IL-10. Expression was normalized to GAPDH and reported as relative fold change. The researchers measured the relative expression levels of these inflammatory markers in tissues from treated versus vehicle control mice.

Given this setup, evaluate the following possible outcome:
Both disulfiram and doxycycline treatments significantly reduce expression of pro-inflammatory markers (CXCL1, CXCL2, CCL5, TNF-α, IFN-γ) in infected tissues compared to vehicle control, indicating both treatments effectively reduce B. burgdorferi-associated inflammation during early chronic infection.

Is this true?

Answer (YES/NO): NO